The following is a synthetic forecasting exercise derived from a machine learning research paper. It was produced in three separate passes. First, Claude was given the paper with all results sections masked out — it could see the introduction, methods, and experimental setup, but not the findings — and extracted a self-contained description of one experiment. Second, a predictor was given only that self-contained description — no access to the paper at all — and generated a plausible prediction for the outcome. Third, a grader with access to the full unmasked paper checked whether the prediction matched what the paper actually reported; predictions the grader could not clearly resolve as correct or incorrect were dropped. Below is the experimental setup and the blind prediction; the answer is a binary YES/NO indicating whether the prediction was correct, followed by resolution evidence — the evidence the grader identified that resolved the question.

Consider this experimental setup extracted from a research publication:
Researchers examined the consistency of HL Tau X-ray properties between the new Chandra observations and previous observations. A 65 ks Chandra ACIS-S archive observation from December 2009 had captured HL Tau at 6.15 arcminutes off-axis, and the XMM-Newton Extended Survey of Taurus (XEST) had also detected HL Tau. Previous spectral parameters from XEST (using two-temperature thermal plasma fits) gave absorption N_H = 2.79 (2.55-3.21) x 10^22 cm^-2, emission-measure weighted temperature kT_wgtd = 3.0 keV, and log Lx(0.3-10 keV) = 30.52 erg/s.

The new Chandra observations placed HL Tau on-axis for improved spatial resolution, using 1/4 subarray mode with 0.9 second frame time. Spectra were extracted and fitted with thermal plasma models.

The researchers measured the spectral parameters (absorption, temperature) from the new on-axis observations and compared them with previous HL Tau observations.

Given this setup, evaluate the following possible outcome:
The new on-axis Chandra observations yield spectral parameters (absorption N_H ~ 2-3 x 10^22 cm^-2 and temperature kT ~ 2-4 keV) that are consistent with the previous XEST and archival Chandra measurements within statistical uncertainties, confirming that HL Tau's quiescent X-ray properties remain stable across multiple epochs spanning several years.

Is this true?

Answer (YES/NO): YES